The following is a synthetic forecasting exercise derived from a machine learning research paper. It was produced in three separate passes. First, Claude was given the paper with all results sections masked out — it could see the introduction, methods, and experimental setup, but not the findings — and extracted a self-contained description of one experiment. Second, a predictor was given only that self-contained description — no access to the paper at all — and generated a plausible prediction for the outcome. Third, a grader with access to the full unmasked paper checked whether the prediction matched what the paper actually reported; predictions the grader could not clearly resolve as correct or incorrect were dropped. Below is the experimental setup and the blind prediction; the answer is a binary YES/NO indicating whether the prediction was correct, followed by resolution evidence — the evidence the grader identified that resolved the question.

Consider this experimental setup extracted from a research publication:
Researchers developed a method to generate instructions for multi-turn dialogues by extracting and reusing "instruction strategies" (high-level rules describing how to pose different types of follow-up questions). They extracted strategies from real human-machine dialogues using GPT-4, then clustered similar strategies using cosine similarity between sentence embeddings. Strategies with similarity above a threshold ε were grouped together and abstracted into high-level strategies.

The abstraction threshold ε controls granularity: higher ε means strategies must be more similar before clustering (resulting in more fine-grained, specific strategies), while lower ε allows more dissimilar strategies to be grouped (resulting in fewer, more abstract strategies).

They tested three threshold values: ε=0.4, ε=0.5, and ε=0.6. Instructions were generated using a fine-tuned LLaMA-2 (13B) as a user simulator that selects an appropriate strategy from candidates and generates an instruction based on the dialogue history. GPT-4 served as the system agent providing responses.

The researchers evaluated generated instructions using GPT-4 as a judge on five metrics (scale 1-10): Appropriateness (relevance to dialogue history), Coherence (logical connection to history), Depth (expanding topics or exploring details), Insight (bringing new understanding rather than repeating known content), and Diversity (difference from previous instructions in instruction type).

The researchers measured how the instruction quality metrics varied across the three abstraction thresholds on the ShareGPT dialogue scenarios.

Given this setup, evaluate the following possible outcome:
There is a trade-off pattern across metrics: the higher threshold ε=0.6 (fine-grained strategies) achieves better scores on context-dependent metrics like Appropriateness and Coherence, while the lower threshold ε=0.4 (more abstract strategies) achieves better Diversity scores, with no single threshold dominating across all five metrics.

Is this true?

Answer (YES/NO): NO